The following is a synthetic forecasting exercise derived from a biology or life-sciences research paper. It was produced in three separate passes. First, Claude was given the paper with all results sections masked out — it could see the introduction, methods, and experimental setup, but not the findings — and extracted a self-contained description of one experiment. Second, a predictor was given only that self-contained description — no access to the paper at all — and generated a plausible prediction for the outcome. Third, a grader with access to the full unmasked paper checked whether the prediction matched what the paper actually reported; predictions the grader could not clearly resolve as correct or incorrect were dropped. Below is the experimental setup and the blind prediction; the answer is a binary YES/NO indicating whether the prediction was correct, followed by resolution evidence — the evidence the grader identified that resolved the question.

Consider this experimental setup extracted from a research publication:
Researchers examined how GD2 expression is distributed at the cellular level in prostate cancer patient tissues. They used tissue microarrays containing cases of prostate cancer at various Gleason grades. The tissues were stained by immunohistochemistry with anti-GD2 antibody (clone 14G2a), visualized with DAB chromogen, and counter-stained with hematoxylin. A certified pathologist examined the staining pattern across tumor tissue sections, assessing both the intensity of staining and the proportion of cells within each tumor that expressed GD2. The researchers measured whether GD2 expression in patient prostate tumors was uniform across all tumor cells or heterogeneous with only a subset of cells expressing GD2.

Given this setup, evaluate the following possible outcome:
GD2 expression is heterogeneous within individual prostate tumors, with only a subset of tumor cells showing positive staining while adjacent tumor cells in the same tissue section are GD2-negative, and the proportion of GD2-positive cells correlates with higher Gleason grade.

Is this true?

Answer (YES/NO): NO